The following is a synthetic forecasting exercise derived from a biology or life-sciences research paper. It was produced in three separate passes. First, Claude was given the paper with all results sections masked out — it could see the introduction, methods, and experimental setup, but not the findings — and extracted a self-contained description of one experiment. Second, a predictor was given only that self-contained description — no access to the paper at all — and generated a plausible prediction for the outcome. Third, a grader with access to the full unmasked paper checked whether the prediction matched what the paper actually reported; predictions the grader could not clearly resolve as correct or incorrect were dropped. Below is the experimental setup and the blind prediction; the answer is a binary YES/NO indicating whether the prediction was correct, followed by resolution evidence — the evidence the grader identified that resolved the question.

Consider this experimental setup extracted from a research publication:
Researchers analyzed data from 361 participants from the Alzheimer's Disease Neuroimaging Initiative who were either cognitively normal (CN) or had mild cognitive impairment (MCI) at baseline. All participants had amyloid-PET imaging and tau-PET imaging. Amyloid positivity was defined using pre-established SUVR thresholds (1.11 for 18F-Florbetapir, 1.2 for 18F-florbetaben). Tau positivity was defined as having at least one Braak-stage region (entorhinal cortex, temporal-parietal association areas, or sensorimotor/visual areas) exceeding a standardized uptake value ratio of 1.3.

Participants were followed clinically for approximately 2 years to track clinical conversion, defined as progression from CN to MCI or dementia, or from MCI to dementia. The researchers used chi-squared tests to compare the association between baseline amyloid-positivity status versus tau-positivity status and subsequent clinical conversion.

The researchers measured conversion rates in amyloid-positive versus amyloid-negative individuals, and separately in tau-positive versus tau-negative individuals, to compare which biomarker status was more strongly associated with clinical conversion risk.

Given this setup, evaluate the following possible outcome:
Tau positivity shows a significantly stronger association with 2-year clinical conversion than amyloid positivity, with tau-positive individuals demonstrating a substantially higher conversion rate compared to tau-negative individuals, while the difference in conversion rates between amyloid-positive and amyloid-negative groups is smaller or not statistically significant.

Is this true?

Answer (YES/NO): YES